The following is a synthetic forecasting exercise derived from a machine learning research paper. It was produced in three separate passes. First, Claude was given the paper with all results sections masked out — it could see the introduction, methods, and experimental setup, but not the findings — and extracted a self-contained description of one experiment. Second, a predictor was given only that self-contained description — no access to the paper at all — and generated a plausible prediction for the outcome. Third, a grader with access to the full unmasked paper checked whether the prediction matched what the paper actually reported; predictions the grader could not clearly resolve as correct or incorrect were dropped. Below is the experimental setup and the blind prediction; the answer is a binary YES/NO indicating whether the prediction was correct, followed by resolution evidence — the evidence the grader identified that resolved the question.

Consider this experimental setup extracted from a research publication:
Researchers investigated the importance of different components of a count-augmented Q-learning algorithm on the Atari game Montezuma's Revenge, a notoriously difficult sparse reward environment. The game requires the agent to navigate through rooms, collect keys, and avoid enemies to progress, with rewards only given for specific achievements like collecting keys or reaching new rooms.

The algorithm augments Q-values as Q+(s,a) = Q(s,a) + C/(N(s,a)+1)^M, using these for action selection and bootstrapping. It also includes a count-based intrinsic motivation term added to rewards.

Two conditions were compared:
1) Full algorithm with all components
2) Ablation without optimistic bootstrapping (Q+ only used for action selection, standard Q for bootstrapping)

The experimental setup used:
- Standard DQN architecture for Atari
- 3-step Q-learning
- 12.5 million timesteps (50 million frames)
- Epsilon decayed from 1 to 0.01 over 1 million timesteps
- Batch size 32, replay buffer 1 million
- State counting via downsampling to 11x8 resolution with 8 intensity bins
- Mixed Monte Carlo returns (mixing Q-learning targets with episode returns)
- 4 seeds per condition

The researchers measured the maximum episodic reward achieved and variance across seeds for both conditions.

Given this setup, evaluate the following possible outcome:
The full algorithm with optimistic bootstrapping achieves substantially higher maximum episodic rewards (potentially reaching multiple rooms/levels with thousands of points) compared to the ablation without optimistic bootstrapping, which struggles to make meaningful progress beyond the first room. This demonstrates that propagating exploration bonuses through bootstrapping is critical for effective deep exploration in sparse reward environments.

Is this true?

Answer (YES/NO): NO